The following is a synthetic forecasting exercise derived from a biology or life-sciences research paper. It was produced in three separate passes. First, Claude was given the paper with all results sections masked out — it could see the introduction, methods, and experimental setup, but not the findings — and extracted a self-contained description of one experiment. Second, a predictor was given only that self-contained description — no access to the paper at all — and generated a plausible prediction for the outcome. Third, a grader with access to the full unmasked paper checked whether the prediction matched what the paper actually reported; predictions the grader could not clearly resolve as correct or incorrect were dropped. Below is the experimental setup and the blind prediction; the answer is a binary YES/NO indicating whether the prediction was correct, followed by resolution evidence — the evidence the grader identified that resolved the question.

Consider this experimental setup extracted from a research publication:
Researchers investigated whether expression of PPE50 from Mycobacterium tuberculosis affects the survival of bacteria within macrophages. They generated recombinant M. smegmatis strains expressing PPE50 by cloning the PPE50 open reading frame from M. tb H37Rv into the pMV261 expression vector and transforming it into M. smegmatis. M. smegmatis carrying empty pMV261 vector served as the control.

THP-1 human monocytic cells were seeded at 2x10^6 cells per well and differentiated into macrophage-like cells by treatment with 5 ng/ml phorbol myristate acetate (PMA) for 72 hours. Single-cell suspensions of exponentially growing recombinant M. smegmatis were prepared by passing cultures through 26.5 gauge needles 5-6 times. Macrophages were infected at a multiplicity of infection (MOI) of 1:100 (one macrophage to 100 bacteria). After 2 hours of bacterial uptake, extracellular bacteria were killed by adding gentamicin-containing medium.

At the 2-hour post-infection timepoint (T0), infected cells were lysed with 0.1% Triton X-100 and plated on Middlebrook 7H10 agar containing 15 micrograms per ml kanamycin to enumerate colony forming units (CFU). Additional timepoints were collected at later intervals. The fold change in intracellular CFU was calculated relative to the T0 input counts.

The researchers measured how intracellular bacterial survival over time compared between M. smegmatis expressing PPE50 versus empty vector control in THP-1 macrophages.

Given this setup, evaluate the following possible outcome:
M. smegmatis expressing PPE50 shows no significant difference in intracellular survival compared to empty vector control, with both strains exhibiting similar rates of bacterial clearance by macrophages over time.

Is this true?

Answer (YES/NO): NO